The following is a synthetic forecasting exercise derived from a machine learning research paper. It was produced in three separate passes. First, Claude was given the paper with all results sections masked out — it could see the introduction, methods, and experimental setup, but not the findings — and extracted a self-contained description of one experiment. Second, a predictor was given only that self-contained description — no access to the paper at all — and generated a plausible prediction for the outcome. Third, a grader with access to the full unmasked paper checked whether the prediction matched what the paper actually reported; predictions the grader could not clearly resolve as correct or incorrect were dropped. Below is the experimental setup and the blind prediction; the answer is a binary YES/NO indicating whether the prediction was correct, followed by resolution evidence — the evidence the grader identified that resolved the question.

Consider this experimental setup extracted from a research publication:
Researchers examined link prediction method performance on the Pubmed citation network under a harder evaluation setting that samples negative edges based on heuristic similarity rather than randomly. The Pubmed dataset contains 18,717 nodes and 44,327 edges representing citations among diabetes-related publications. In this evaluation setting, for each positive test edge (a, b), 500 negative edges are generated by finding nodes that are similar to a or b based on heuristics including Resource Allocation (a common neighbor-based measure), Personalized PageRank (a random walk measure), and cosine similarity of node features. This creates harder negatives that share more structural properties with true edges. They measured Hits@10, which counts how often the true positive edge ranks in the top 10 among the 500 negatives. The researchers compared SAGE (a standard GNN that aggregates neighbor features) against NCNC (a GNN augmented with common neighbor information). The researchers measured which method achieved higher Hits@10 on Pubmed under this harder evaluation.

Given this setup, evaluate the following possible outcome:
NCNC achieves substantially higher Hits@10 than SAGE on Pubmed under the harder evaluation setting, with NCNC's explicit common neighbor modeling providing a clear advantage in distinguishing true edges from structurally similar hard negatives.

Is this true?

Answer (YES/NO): NO